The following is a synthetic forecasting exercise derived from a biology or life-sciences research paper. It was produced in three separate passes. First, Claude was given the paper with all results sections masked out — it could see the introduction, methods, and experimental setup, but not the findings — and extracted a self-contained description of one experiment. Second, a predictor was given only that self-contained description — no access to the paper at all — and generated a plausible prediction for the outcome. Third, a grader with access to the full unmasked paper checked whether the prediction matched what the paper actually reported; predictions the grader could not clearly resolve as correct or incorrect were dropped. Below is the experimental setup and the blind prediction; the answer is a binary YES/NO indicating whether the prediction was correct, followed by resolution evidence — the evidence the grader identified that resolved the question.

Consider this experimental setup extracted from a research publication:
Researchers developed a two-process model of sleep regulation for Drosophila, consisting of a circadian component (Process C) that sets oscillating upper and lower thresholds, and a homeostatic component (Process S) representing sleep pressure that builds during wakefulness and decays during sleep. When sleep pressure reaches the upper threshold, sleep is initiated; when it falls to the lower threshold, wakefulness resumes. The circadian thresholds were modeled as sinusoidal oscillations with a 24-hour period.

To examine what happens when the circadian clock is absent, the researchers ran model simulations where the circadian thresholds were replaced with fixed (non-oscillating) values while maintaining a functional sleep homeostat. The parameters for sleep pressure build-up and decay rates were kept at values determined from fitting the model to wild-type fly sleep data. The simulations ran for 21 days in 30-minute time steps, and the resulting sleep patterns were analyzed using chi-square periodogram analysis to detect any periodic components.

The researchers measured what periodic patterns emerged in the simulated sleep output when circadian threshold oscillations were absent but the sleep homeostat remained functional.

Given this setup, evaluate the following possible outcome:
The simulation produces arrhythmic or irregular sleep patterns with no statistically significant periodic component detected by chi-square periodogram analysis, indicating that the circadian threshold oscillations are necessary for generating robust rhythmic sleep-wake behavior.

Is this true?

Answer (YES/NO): NO